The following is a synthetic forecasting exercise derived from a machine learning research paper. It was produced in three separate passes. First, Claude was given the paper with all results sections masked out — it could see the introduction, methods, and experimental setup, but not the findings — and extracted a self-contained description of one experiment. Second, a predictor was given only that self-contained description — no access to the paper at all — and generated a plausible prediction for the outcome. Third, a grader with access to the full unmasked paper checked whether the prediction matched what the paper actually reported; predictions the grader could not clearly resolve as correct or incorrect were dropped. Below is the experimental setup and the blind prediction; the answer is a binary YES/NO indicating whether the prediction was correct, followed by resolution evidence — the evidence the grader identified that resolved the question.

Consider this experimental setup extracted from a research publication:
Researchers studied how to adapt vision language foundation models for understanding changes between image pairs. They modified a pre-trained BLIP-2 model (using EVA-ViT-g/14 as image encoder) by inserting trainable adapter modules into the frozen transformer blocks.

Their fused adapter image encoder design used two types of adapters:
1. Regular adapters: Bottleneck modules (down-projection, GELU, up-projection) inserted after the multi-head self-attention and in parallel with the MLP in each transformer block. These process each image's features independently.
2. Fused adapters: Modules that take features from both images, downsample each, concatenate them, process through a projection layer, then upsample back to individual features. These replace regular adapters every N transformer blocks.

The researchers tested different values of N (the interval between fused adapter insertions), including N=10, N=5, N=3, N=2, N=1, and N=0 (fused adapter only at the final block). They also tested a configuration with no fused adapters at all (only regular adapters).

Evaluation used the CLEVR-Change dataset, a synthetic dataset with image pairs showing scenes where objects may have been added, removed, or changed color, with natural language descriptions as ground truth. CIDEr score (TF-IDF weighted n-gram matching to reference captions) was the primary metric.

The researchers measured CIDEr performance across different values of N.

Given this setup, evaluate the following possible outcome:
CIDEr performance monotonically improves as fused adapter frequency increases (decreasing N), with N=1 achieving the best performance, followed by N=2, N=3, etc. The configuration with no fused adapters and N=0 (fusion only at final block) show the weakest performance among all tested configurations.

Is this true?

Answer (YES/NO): NO